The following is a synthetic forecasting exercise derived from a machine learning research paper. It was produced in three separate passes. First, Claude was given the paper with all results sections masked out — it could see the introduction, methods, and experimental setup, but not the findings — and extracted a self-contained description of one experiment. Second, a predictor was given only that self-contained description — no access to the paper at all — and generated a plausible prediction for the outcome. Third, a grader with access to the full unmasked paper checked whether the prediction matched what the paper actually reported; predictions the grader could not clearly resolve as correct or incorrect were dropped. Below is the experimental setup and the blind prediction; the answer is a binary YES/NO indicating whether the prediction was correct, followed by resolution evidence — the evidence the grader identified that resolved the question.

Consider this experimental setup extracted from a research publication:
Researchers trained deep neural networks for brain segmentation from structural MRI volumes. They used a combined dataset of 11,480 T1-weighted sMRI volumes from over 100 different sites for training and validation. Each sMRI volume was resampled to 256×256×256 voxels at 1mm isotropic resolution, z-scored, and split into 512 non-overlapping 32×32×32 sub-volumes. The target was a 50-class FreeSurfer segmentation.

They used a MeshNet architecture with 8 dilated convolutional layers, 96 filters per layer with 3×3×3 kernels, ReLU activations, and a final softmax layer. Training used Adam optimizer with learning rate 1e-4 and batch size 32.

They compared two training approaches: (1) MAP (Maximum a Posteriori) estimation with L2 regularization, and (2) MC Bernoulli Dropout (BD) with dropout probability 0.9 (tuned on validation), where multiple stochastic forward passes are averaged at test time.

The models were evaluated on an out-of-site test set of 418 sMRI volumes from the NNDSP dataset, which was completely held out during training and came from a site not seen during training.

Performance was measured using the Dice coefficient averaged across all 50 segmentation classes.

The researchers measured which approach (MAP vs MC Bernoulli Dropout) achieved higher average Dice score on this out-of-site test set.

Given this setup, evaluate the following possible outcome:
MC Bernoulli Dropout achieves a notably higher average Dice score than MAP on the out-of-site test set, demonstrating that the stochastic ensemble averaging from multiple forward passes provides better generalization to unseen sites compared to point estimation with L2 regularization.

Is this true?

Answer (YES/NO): NO